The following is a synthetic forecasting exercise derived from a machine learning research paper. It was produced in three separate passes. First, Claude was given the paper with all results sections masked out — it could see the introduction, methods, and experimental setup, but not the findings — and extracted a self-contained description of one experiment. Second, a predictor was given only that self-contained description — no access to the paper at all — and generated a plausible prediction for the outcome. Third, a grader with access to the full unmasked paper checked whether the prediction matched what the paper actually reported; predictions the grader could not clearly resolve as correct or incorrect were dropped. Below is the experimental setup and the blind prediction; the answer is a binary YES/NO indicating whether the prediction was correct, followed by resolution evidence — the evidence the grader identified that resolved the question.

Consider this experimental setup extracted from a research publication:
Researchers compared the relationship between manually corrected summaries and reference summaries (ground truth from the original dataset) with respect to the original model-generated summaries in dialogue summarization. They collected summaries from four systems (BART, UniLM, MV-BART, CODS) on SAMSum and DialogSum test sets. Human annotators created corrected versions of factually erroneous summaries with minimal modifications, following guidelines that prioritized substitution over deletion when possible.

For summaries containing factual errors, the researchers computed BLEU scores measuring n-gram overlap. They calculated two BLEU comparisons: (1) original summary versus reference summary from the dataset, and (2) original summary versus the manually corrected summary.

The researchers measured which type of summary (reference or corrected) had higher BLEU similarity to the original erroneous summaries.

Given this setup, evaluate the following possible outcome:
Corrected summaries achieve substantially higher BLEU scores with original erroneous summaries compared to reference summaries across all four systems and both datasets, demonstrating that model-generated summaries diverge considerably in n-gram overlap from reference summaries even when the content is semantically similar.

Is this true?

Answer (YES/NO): YES